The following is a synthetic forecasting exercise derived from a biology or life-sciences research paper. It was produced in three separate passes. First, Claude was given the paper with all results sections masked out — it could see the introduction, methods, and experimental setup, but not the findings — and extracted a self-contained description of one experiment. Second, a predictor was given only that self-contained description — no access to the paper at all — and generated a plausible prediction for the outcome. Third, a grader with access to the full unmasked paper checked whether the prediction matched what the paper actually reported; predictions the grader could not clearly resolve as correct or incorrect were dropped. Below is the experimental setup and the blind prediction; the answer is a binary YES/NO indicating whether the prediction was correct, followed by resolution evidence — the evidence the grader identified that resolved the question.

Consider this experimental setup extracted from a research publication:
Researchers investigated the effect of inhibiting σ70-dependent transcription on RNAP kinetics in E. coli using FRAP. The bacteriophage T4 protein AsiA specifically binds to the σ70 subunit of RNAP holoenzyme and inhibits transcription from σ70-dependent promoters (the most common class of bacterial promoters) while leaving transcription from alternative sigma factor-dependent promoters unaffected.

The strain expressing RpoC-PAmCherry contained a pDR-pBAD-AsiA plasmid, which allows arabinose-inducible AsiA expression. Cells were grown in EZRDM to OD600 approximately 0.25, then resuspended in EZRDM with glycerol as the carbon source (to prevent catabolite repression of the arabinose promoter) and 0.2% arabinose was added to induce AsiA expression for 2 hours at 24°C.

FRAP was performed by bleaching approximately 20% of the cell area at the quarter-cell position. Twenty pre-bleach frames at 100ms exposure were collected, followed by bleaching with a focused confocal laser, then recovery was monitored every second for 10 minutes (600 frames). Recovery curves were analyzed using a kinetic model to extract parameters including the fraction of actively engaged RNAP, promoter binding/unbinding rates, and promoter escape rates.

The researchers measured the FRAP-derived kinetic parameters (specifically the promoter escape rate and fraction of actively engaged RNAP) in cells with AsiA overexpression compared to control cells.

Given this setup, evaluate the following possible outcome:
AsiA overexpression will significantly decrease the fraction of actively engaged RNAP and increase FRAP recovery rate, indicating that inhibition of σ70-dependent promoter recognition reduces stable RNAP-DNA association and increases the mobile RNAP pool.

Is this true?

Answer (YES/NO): NO